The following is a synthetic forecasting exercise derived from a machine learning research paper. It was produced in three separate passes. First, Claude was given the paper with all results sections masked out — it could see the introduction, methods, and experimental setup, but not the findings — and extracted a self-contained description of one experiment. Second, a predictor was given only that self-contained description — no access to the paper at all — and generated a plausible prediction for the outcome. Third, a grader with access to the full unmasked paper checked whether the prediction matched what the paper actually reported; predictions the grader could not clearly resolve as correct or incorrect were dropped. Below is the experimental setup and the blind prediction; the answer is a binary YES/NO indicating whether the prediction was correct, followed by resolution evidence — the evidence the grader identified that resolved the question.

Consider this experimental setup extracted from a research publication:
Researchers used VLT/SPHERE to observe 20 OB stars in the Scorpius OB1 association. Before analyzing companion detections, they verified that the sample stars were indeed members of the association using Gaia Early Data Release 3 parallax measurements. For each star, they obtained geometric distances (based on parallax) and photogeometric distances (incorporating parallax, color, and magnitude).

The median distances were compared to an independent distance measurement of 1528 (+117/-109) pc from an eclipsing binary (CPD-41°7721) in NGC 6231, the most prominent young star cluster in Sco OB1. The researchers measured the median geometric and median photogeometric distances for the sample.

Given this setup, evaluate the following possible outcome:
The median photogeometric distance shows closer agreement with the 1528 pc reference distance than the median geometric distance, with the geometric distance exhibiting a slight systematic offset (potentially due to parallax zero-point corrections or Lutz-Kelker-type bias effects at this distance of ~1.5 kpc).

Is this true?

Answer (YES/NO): NO